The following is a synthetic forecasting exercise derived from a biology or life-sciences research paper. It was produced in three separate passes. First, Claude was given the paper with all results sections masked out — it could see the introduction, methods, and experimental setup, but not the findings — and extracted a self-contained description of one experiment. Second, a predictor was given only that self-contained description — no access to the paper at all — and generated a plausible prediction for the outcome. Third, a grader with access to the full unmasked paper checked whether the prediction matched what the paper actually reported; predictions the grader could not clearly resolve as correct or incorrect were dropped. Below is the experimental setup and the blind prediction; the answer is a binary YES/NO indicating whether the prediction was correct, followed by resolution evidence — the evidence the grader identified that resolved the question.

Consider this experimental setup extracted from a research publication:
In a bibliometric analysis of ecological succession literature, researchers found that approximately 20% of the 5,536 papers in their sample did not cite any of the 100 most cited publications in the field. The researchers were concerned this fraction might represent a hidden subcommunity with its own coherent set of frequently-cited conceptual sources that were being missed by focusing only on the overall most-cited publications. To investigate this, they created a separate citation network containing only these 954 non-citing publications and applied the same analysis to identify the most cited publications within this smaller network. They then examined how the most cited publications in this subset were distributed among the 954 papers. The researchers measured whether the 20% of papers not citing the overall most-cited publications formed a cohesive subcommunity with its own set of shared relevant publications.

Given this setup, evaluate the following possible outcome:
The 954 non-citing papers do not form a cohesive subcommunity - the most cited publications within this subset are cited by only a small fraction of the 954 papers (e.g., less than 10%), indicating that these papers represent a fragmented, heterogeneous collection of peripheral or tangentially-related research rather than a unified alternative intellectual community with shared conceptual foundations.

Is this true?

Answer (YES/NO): YES